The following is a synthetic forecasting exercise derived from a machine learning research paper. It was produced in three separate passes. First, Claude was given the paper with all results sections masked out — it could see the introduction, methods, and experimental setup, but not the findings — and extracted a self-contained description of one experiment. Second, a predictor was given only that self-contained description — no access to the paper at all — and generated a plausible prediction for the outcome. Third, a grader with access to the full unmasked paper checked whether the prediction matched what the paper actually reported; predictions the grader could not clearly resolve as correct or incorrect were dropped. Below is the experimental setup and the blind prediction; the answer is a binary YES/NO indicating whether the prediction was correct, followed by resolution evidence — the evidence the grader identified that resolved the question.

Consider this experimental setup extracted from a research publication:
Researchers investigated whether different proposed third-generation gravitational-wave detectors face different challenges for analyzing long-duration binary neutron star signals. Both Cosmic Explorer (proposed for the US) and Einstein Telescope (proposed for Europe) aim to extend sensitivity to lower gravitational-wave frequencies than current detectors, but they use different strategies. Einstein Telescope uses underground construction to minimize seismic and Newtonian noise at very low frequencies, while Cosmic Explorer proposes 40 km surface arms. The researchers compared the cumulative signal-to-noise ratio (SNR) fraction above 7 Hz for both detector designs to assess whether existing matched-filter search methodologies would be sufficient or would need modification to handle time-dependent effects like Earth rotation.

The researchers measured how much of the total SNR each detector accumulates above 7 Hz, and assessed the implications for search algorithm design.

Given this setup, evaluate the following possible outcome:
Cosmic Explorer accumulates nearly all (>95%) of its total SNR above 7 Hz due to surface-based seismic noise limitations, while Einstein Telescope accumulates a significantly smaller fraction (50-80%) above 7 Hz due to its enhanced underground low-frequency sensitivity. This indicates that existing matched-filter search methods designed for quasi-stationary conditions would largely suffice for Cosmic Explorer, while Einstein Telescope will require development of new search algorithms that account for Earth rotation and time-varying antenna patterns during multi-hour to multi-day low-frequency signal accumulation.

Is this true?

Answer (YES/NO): NO